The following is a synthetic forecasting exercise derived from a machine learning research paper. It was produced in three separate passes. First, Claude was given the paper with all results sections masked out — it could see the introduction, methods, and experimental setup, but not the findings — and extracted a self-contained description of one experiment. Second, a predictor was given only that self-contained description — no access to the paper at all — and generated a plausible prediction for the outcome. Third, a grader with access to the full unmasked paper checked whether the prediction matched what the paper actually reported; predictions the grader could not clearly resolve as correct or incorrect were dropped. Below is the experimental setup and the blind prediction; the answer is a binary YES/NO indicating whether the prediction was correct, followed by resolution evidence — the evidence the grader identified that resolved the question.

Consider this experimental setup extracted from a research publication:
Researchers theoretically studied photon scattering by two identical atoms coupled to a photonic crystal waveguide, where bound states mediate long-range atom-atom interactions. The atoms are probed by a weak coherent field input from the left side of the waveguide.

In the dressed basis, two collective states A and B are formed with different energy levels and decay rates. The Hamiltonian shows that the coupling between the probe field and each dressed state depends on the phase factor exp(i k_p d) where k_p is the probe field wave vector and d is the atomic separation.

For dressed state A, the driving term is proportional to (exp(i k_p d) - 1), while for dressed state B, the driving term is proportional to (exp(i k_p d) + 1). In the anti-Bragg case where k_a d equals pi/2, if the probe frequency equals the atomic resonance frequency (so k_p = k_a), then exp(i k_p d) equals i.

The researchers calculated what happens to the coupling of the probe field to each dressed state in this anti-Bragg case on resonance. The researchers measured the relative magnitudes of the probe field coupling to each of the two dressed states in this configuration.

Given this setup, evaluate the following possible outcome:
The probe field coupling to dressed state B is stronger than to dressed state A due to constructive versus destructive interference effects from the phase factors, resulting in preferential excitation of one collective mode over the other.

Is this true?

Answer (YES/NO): NO